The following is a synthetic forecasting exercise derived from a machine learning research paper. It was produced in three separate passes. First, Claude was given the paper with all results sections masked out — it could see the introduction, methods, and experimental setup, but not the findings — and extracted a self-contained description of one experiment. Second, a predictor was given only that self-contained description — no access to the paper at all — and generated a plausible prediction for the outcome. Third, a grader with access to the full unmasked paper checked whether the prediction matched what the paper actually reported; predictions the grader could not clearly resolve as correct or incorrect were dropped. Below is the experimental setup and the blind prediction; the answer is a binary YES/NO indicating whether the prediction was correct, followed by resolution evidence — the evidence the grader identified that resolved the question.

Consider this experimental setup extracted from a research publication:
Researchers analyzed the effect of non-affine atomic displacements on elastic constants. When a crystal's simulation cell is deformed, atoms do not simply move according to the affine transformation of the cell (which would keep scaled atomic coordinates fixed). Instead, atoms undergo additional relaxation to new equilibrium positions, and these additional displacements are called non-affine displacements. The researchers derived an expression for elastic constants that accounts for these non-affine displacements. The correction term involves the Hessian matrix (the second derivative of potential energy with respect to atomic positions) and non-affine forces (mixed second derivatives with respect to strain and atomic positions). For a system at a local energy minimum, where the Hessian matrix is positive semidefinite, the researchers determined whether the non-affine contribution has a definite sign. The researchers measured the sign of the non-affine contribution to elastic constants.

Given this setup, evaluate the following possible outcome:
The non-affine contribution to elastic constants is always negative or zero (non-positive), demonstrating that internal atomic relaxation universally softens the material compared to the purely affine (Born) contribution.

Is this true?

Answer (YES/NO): YES